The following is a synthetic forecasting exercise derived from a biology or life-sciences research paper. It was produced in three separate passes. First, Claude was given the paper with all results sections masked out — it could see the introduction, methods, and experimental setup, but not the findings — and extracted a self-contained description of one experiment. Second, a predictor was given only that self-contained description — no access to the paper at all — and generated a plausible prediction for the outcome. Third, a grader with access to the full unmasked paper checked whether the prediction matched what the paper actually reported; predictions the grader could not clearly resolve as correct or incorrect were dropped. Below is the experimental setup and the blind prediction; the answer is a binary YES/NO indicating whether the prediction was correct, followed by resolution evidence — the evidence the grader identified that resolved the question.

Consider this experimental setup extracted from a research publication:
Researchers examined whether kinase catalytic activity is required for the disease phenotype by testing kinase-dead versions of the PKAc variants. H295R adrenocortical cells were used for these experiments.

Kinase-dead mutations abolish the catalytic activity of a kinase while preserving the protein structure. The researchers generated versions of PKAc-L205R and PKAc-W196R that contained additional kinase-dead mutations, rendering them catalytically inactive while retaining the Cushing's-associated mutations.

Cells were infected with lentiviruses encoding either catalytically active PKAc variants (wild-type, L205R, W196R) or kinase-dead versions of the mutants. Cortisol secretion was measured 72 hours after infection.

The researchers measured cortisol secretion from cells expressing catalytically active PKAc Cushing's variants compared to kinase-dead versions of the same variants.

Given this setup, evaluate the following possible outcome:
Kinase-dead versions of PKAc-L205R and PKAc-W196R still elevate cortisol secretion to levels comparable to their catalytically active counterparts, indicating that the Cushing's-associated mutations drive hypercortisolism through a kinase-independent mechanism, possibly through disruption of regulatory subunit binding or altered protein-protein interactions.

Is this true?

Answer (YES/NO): NO